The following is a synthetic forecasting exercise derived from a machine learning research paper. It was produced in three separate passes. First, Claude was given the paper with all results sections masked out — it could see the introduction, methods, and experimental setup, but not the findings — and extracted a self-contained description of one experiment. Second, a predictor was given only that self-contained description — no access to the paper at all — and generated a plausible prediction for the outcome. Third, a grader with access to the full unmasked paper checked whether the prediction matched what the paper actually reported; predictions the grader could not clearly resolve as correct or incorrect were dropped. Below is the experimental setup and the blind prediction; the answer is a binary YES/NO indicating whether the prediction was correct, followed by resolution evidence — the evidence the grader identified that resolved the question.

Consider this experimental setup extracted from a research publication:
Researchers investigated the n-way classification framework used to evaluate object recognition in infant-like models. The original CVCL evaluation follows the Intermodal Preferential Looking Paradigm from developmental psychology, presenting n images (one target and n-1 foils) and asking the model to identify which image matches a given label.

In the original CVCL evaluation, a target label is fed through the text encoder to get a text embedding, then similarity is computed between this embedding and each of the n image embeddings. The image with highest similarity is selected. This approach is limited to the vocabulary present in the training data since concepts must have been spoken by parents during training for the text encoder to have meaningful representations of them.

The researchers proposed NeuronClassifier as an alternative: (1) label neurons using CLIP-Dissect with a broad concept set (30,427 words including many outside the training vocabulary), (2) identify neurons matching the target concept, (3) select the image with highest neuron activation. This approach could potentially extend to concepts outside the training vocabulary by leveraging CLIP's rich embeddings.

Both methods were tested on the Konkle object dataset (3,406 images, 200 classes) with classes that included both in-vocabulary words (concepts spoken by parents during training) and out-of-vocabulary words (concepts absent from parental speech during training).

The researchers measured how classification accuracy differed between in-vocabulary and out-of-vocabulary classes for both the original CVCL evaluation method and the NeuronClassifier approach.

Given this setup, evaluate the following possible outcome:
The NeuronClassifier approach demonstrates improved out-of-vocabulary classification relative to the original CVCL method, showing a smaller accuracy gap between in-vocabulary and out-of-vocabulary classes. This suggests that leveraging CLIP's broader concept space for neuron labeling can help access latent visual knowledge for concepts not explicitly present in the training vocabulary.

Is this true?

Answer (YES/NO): YES